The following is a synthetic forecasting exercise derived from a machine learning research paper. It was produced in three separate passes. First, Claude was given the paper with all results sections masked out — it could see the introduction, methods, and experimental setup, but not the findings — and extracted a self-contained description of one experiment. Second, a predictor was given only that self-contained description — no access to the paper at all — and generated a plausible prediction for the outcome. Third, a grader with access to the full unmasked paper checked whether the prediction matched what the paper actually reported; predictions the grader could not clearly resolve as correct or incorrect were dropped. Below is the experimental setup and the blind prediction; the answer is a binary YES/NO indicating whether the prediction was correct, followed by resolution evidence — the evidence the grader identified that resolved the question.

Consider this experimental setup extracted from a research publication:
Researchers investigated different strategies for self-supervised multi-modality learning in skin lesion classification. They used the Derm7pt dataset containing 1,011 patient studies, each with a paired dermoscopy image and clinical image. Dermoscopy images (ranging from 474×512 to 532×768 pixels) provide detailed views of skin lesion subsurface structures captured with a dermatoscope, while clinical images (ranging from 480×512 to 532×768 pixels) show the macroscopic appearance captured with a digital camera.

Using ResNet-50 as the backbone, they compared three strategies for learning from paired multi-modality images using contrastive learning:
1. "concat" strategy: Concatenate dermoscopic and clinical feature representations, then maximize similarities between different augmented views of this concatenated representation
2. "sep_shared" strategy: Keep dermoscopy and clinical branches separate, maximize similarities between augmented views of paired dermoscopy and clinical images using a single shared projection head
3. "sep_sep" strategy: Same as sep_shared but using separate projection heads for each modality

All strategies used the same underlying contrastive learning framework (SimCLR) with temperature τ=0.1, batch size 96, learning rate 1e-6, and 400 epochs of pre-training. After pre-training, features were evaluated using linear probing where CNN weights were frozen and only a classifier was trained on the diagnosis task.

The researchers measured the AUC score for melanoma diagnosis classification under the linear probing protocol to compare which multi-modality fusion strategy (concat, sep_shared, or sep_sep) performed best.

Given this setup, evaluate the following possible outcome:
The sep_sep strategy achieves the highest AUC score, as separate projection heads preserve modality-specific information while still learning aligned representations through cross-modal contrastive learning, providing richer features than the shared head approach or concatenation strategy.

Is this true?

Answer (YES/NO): YES